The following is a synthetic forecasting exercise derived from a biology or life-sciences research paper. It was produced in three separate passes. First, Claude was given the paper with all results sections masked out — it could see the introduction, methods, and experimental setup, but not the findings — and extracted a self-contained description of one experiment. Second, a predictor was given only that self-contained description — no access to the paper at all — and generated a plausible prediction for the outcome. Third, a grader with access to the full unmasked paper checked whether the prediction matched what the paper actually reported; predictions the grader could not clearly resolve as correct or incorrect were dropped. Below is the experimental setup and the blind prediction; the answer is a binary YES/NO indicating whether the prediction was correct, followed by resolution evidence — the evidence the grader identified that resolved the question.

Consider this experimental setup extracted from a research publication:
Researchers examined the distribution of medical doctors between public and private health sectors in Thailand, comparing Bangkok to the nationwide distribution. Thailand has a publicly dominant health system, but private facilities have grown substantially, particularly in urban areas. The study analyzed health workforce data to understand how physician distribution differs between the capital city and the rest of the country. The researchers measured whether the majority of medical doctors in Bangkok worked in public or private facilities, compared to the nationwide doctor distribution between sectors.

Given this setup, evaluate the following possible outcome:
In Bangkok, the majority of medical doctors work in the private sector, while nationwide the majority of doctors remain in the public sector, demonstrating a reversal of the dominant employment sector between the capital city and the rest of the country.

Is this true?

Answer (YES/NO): NO